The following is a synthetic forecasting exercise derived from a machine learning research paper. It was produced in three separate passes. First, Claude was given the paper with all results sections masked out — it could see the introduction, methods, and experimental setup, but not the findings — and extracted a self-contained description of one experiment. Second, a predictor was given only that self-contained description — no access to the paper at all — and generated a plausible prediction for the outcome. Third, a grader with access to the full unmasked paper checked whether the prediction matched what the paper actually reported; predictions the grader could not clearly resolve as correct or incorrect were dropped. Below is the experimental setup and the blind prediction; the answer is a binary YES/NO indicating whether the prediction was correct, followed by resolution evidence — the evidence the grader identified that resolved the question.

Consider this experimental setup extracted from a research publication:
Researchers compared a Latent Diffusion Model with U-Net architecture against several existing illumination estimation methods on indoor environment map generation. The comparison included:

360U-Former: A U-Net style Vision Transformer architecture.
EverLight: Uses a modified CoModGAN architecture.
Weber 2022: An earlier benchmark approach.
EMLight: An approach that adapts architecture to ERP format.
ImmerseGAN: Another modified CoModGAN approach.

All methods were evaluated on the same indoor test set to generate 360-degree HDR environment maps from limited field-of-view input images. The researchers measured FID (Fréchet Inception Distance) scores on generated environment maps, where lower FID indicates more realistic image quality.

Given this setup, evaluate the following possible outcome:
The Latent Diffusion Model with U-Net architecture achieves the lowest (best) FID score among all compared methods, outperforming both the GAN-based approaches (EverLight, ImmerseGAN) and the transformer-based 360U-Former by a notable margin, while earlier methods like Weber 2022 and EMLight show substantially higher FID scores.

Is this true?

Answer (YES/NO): NO